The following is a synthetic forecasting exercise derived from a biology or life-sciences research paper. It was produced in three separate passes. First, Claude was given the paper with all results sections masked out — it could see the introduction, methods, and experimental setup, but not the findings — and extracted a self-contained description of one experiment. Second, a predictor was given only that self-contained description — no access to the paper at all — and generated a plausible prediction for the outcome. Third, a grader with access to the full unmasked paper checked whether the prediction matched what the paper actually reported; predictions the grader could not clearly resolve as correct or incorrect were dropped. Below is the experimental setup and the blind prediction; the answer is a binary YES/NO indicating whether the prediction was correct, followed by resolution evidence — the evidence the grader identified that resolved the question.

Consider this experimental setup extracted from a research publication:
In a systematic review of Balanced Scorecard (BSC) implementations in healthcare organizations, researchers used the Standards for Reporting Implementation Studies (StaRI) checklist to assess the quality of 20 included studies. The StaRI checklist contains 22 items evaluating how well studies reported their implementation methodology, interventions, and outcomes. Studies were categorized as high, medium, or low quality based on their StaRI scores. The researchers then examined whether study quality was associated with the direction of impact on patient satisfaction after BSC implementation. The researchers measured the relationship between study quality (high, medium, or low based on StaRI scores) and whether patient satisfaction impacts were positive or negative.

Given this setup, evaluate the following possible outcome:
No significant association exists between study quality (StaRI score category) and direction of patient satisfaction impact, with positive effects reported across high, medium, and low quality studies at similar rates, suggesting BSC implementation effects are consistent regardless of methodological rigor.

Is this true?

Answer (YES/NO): NO